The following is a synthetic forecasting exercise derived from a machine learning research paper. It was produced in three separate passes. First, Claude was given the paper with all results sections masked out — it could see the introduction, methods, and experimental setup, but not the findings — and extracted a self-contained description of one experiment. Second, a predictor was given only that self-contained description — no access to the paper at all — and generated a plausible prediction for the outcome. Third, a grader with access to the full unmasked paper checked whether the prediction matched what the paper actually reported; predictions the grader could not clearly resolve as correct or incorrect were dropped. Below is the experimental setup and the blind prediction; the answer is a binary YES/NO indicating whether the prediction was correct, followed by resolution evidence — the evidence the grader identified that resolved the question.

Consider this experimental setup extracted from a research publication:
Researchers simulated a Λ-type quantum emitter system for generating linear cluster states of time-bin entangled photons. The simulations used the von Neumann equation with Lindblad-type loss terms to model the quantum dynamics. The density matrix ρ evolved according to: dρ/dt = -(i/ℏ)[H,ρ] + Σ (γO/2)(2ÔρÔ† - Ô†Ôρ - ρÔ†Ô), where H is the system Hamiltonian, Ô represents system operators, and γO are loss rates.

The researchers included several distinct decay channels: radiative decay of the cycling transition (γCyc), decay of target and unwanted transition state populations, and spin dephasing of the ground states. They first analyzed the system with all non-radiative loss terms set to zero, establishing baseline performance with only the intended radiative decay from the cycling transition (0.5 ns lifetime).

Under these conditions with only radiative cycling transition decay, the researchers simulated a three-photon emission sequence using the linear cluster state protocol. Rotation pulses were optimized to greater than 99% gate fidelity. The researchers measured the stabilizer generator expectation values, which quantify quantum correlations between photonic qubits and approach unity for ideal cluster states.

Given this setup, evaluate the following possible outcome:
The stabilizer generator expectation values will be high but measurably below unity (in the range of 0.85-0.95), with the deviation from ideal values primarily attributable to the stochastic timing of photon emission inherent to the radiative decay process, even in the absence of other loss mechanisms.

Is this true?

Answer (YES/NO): NO